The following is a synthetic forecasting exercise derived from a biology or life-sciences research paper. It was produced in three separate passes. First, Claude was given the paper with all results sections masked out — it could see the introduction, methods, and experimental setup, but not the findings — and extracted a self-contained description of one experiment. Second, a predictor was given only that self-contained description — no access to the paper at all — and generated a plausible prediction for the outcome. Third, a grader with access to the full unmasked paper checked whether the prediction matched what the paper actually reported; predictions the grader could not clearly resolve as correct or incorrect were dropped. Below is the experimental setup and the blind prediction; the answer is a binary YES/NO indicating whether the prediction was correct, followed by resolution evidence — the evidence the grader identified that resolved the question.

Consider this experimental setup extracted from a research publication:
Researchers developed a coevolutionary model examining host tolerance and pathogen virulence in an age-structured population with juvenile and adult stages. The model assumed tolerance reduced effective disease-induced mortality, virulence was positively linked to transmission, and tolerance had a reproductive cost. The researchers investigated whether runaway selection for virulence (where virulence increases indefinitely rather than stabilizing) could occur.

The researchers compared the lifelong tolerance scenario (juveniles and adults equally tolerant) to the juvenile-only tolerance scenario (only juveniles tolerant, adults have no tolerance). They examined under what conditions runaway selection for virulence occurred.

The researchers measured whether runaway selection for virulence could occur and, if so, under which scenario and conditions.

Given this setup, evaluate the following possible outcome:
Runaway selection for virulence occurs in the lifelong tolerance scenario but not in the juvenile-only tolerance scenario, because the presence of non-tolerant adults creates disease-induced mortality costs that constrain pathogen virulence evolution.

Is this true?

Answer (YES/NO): YES